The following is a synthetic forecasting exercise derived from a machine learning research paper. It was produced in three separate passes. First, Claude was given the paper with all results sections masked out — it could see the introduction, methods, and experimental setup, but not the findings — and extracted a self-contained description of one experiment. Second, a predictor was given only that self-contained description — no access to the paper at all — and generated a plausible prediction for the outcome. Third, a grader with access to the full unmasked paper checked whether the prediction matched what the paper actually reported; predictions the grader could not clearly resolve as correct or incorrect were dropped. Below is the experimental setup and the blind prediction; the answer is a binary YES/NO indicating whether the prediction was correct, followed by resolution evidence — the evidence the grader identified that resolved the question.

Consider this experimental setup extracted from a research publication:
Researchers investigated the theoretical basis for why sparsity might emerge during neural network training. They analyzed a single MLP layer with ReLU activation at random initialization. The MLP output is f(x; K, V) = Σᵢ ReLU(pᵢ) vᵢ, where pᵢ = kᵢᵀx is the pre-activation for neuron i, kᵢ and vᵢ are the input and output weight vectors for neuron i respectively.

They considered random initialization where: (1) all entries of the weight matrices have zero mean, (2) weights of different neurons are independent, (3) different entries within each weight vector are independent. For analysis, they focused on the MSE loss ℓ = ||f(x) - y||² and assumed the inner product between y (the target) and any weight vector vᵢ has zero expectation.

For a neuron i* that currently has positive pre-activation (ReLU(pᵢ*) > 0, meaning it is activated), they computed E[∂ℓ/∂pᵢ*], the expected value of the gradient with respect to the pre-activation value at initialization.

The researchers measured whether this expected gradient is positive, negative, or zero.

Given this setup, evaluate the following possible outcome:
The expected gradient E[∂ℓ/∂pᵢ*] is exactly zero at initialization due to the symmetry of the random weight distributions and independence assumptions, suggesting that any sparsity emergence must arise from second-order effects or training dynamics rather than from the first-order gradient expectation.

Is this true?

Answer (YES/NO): NO